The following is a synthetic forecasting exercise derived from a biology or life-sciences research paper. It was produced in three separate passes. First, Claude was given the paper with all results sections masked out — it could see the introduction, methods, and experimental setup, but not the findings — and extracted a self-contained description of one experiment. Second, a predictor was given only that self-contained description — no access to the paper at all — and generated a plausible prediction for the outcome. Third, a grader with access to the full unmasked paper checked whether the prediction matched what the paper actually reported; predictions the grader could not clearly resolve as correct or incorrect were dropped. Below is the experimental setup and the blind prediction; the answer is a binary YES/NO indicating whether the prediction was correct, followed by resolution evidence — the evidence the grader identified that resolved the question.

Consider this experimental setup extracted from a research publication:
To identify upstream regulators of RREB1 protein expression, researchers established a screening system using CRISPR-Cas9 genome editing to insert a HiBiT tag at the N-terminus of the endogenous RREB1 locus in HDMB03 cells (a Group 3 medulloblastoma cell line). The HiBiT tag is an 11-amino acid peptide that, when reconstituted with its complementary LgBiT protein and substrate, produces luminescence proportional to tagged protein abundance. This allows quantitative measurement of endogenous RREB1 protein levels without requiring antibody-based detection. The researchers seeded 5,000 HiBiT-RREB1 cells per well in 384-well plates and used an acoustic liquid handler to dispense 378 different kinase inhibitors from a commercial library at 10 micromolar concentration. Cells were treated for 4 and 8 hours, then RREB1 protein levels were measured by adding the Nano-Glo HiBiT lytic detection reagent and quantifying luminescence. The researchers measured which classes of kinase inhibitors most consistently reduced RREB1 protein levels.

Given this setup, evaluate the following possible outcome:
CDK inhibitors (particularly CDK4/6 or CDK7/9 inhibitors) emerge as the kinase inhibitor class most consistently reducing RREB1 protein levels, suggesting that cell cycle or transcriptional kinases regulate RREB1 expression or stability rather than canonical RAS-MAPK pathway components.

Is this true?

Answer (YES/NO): NO